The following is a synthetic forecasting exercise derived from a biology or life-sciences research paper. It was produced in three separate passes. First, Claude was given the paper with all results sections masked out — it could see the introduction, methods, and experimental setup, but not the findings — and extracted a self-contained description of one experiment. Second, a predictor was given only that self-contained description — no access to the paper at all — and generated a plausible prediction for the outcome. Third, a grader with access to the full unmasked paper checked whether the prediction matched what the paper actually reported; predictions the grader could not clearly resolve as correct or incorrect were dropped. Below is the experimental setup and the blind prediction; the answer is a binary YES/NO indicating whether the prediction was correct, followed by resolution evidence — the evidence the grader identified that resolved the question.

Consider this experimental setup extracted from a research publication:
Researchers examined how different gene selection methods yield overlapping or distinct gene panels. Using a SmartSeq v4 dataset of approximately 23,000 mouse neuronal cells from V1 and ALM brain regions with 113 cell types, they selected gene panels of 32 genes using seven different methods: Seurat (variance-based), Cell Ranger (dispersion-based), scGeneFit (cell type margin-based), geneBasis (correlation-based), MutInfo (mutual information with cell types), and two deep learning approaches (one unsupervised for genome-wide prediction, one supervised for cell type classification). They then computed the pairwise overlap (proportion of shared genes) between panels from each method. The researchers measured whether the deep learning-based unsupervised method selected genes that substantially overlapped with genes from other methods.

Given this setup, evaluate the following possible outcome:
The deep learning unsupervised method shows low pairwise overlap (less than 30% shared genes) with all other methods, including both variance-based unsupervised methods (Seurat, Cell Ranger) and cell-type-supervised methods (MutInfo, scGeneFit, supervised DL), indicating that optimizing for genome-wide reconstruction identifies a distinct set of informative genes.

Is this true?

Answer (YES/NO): YES